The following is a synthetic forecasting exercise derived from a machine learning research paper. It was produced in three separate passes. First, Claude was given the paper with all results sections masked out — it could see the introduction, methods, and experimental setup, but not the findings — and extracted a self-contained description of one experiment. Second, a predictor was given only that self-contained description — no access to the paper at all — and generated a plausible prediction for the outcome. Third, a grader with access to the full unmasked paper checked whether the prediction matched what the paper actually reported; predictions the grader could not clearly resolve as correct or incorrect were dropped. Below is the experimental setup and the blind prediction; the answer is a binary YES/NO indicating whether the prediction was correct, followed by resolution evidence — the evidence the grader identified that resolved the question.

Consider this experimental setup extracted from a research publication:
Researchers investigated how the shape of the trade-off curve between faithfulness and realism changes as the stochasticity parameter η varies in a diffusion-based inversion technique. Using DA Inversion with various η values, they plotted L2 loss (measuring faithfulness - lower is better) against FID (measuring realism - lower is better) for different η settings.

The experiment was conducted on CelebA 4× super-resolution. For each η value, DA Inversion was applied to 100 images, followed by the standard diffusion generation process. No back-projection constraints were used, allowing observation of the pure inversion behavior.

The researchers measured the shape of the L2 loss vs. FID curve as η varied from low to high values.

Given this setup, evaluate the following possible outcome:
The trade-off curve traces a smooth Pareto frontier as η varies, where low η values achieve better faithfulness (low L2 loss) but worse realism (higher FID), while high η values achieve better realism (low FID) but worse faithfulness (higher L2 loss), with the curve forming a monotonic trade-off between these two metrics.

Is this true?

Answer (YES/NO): YES